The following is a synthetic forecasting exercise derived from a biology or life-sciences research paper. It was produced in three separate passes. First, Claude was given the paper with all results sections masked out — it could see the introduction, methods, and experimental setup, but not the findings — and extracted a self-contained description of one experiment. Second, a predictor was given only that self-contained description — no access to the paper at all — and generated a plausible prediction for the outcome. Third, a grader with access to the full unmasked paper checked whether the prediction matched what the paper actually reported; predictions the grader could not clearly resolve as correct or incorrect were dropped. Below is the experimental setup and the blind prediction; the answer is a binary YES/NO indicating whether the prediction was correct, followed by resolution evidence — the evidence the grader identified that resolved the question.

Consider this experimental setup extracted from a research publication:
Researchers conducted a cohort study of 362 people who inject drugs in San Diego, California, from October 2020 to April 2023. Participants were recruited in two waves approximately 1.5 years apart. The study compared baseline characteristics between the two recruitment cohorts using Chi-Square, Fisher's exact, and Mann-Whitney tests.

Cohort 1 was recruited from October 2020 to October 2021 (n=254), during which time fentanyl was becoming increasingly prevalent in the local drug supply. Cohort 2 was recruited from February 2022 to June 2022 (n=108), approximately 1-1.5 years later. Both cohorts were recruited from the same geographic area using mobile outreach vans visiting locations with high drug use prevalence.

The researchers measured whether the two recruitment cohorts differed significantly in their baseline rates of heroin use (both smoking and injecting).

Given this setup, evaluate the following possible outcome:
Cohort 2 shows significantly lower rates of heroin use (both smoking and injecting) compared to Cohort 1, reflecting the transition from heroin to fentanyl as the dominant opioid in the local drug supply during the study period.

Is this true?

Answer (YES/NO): YES